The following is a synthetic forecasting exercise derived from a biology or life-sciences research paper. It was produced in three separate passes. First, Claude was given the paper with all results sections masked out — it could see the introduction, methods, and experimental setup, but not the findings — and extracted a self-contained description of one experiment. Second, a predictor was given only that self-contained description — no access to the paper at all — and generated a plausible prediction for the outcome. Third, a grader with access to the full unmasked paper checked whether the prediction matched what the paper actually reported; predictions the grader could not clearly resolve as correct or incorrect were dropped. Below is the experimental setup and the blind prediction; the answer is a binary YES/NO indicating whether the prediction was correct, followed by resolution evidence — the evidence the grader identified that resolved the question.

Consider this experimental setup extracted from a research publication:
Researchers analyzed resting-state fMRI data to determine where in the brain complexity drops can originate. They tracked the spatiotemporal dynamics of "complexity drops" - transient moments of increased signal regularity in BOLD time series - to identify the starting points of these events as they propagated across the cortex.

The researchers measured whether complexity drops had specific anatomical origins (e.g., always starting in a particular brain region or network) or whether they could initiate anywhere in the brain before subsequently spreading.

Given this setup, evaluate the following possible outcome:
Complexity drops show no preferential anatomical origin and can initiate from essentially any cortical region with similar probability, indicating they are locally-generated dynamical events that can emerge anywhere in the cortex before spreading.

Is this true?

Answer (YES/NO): NO